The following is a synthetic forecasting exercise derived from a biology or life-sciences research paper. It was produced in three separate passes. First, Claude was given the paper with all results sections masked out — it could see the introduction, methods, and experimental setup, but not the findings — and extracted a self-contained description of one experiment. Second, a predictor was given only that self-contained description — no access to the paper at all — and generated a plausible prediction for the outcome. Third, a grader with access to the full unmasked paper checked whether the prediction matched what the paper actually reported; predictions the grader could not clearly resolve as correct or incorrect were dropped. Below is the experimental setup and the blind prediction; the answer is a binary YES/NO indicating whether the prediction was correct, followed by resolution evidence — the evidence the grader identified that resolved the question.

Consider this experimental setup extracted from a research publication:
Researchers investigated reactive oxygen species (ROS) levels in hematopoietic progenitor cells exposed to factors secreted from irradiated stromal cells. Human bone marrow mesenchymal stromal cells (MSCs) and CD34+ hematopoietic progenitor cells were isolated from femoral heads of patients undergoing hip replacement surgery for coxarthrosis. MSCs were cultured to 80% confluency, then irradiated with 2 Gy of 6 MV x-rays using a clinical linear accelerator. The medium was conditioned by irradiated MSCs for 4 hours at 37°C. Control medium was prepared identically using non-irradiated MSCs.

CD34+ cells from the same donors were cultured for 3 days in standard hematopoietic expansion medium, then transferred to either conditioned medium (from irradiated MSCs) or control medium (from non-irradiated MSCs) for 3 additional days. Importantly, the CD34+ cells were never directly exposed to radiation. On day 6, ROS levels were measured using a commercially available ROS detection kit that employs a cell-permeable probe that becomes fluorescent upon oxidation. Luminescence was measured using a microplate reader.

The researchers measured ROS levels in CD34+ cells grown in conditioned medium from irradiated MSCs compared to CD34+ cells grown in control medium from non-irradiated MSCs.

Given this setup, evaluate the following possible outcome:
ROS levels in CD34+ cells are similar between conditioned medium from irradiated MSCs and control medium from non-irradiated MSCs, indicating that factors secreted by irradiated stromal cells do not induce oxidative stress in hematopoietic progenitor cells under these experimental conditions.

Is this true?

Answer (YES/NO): NO